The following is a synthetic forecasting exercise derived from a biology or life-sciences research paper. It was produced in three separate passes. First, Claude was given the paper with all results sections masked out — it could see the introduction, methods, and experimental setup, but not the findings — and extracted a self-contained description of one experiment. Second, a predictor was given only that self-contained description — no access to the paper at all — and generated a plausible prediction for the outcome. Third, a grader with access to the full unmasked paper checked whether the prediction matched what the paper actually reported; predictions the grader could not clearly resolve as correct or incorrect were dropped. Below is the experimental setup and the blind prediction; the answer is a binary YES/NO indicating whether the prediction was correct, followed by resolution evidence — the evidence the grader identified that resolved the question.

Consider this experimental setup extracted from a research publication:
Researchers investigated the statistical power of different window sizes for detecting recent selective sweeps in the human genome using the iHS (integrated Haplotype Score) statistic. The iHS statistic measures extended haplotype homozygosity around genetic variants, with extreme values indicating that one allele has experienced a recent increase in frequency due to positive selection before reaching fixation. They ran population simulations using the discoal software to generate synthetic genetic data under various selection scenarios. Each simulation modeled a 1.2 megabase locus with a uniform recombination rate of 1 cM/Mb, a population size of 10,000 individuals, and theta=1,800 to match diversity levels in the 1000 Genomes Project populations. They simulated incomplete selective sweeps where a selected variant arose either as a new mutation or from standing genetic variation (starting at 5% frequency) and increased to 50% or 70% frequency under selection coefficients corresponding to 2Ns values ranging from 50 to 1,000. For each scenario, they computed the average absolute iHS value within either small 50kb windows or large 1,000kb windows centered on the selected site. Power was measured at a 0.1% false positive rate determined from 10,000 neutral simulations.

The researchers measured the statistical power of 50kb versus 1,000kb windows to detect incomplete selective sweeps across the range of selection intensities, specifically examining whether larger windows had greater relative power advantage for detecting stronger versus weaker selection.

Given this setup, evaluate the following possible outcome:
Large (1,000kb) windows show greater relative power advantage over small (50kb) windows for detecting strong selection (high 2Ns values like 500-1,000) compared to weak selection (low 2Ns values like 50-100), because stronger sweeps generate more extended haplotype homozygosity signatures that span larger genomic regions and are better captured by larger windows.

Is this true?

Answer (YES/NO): YES